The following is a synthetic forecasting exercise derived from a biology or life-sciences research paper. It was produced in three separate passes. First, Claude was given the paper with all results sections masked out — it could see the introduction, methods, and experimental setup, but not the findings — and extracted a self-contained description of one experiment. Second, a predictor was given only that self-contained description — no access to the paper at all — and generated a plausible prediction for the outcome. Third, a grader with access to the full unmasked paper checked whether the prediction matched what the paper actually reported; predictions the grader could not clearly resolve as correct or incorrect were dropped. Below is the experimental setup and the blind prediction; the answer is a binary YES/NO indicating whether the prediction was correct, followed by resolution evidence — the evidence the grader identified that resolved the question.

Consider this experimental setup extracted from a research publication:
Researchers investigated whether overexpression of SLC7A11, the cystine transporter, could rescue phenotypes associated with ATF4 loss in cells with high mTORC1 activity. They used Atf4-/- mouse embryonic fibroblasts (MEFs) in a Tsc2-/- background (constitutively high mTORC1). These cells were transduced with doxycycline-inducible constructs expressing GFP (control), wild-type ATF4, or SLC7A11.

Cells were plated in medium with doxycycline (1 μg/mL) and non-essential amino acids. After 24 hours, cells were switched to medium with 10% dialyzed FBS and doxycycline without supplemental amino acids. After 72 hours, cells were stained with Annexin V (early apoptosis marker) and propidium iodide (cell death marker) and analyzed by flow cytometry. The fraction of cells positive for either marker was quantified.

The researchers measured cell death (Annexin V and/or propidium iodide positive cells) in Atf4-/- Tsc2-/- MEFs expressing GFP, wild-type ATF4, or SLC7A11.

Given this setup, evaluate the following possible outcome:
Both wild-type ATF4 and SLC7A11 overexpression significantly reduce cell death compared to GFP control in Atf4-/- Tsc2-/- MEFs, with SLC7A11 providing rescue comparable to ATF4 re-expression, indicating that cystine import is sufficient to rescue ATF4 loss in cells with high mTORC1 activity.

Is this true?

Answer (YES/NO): YES